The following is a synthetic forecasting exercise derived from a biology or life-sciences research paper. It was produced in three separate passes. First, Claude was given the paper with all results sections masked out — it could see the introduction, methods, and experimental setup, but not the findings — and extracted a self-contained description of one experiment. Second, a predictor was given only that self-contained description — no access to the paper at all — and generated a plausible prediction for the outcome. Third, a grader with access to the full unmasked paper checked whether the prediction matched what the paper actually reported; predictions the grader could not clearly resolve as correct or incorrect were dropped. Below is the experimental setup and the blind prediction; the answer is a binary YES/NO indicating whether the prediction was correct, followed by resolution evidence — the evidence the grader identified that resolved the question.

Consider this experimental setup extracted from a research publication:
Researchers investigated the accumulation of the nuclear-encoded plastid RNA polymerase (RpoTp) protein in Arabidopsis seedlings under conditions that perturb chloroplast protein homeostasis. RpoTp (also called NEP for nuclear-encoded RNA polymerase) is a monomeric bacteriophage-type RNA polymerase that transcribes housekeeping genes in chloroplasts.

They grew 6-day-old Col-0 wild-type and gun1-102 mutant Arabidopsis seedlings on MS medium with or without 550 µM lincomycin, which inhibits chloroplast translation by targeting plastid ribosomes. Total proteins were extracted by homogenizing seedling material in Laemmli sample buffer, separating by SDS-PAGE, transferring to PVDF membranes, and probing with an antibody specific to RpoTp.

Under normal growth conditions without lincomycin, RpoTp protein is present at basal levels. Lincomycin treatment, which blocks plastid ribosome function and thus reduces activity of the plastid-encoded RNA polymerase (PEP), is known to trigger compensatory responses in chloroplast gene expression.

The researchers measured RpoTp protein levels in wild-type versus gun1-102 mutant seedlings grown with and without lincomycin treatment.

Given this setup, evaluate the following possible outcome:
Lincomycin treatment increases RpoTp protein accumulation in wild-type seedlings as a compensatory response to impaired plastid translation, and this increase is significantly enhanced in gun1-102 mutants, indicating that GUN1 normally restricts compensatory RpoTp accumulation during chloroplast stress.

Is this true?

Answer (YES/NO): NO